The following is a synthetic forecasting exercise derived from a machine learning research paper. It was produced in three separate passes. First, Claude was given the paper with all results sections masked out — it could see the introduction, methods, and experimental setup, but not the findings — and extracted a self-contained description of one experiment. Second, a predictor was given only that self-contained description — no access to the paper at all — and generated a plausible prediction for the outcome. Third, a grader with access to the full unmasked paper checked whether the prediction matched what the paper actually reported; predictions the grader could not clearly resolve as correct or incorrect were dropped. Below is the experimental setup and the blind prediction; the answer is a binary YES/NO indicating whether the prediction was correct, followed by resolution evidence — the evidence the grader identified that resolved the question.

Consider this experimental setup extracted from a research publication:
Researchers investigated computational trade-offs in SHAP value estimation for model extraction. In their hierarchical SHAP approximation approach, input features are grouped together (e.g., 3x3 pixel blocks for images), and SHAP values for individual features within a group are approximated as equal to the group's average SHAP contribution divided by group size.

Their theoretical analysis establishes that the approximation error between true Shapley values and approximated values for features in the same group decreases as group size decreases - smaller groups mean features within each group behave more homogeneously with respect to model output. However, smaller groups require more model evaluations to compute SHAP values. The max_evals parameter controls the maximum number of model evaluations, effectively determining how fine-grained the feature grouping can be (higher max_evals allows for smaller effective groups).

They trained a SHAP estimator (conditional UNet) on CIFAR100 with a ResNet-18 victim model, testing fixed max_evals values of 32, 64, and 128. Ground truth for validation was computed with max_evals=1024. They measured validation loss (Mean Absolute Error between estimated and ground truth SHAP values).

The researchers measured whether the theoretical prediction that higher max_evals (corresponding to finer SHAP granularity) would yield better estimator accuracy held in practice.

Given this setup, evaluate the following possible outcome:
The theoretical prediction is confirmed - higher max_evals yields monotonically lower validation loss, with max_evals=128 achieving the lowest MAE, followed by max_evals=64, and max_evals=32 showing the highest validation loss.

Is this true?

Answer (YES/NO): NO